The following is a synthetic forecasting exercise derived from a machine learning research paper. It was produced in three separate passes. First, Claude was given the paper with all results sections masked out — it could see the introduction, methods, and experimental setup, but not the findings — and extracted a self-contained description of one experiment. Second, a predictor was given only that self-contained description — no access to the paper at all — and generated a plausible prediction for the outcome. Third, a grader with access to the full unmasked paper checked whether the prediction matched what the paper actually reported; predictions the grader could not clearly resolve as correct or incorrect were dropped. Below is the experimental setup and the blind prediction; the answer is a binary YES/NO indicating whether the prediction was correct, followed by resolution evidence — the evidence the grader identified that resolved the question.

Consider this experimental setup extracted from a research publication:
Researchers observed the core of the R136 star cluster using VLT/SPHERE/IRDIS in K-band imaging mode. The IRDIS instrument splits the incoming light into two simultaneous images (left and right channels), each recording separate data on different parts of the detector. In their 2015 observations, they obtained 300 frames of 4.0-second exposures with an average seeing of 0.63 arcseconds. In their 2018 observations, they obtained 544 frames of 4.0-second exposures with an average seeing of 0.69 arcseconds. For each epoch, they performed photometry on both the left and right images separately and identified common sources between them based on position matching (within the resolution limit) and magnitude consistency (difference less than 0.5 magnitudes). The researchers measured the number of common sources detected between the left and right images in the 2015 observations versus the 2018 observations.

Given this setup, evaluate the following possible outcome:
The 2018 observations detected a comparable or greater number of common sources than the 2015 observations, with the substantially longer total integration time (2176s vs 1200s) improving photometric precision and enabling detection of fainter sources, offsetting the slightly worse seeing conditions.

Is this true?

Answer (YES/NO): YES